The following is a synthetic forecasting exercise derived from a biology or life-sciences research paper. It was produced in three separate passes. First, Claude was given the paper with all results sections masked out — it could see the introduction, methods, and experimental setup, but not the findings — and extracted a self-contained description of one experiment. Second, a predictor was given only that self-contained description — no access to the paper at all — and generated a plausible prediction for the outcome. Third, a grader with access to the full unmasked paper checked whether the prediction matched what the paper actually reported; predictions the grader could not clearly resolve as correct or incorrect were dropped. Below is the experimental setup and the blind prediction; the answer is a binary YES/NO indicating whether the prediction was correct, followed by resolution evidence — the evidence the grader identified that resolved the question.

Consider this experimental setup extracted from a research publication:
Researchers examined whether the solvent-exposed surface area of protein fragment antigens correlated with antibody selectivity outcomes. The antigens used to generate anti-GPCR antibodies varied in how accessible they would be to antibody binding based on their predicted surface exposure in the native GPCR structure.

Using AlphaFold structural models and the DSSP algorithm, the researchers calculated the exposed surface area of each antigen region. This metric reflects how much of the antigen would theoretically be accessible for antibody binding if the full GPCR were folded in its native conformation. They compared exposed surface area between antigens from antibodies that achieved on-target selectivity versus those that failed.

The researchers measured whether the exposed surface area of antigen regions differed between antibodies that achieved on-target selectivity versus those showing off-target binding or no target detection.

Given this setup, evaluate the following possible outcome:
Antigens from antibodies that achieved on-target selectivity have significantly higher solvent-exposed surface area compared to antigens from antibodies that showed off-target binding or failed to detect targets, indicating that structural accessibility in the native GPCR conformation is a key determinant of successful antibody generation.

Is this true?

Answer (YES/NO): YES